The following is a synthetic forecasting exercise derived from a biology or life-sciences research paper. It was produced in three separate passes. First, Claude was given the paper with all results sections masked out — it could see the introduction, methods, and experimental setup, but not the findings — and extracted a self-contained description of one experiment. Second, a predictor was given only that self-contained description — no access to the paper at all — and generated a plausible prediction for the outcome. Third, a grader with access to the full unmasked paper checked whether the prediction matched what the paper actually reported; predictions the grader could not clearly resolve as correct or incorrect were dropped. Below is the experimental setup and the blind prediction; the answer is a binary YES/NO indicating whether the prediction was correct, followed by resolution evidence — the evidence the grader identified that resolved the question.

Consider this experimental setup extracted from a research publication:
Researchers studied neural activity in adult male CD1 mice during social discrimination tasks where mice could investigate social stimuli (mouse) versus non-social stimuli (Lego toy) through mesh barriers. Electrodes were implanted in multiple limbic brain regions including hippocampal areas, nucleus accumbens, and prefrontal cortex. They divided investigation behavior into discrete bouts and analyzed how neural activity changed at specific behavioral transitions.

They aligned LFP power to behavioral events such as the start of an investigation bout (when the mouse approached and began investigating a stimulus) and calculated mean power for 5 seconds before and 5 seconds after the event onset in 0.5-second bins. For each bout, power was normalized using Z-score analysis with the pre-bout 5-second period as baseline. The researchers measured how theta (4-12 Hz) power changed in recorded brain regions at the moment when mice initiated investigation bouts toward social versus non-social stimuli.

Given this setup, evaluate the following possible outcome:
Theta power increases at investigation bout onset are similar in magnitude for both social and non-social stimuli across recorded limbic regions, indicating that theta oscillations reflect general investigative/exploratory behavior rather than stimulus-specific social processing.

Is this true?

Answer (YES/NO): NO